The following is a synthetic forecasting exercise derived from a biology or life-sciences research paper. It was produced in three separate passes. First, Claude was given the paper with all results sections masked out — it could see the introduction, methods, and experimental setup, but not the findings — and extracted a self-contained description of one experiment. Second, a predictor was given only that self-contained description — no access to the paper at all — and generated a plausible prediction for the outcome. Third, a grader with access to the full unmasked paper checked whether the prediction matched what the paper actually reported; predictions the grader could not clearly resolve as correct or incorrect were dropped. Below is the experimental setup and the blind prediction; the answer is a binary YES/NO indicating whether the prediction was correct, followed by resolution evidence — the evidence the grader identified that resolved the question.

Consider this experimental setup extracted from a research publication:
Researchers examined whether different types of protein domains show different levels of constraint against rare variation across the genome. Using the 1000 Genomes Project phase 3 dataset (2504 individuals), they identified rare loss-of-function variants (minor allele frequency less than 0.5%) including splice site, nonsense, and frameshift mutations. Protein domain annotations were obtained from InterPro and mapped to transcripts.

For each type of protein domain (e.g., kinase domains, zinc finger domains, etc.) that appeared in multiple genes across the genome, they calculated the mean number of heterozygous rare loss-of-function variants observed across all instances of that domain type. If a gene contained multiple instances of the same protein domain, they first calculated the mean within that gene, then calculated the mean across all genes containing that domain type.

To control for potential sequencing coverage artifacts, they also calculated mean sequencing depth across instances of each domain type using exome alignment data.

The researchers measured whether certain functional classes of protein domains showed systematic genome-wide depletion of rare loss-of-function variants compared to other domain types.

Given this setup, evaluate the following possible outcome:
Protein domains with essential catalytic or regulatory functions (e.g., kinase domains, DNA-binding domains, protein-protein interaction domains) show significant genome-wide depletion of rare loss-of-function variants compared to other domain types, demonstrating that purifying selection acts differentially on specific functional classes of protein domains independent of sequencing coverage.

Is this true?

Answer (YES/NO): NO